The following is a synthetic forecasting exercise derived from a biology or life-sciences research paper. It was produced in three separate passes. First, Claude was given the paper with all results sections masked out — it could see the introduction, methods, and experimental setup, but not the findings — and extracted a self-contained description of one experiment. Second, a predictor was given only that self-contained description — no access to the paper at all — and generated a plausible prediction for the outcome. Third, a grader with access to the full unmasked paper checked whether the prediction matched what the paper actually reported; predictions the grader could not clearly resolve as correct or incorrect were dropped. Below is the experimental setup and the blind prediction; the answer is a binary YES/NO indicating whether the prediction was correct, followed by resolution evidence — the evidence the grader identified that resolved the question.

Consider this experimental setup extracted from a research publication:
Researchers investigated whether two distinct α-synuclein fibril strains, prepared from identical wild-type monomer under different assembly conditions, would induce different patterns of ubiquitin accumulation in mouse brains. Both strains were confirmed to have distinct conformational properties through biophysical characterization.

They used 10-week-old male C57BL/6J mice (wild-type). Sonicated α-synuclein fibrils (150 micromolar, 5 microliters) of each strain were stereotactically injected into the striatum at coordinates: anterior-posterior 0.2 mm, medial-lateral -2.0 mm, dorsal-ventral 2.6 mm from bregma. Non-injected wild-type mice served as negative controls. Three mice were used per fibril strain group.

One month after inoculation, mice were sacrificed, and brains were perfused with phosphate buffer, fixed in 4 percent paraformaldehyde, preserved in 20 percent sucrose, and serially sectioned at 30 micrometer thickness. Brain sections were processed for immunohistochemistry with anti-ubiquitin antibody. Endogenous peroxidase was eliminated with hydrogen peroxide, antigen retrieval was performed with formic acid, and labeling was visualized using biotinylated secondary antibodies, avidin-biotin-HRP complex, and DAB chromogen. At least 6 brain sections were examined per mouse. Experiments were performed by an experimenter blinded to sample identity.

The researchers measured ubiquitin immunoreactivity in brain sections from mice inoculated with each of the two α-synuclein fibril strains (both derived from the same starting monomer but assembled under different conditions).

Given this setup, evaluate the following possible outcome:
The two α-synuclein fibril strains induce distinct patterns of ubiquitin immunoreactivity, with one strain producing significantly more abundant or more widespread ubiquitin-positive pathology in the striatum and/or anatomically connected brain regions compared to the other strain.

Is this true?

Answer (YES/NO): YES